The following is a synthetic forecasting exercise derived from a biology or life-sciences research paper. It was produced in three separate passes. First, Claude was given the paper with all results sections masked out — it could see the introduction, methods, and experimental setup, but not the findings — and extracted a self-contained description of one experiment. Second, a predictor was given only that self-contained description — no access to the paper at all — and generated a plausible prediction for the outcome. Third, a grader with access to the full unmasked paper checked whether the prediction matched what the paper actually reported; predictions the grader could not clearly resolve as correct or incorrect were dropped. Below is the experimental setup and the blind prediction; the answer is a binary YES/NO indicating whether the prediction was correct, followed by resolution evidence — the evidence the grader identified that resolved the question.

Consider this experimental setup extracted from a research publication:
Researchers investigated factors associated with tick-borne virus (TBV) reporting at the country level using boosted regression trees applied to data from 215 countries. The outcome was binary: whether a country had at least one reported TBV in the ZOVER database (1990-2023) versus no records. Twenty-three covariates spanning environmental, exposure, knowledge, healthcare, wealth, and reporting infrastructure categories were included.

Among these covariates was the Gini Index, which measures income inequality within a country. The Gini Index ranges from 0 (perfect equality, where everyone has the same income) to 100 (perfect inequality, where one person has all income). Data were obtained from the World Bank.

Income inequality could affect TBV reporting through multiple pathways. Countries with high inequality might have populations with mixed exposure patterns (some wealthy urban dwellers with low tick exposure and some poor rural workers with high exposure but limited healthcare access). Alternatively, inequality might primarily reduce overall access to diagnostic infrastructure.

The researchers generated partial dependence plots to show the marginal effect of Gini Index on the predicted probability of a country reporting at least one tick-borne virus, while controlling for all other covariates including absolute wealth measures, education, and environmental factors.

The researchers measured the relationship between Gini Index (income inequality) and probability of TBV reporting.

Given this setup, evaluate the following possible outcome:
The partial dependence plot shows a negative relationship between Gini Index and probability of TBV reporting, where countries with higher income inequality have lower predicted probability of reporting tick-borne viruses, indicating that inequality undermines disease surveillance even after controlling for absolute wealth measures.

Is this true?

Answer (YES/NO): YES